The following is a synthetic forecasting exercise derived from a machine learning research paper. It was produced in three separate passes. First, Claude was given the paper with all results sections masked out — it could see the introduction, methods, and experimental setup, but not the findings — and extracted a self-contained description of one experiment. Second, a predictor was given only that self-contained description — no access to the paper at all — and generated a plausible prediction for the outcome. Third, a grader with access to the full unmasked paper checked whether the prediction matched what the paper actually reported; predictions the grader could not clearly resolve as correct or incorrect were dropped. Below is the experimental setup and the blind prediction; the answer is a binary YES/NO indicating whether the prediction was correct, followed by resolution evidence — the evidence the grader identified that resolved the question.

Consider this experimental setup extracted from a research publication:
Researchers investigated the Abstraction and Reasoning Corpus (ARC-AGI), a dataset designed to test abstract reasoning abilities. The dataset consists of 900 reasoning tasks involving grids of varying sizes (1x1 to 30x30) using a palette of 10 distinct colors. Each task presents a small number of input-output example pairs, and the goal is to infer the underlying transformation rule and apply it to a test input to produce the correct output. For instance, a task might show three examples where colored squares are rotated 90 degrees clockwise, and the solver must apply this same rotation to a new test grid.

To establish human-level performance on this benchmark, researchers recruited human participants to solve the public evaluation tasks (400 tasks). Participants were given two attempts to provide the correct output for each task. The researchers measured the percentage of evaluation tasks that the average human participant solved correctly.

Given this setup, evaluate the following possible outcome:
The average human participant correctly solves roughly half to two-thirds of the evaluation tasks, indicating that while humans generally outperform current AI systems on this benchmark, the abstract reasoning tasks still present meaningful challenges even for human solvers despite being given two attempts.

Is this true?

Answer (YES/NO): YES